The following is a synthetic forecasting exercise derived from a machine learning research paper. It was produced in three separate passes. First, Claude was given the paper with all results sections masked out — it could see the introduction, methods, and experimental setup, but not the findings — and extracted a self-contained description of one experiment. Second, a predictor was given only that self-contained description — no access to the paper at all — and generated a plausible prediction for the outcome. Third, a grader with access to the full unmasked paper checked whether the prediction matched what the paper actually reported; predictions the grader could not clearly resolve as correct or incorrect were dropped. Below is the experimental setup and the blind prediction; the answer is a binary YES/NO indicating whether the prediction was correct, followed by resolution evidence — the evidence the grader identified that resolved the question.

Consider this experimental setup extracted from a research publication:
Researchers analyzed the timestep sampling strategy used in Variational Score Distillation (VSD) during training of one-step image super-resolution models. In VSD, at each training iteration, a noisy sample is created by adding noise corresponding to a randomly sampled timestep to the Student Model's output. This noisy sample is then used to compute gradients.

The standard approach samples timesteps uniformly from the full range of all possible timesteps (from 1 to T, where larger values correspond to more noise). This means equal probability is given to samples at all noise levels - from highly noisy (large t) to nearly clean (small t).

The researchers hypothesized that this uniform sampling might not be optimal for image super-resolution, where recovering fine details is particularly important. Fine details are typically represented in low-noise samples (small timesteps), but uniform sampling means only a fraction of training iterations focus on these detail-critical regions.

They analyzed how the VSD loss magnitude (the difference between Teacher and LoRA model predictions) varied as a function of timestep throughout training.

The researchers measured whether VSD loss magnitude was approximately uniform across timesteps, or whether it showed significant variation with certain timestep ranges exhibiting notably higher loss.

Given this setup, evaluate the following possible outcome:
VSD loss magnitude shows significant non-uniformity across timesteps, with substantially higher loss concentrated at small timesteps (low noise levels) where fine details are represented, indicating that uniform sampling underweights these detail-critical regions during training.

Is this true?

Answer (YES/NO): YES